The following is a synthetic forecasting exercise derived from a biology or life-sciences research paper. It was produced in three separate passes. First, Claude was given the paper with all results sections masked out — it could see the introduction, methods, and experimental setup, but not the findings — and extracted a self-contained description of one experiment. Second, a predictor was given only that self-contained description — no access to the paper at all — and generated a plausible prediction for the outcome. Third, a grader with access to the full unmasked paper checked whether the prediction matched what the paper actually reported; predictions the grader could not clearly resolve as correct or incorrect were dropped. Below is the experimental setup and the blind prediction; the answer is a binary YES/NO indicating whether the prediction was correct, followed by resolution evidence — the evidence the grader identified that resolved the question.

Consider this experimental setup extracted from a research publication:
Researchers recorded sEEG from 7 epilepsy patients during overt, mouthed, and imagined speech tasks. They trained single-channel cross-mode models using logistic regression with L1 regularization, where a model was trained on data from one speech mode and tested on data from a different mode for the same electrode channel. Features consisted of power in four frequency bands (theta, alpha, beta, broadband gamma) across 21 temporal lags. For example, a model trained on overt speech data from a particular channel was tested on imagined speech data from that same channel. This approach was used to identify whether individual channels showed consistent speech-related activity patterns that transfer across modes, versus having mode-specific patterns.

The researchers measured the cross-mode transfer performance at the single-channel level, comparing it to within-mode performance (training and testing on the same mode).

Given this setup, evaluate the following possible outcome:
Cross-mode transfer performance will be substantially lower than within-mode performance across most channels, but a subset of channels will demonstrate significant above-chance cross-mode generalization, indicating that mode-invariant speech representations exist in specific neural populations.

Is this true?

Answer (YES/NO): YES